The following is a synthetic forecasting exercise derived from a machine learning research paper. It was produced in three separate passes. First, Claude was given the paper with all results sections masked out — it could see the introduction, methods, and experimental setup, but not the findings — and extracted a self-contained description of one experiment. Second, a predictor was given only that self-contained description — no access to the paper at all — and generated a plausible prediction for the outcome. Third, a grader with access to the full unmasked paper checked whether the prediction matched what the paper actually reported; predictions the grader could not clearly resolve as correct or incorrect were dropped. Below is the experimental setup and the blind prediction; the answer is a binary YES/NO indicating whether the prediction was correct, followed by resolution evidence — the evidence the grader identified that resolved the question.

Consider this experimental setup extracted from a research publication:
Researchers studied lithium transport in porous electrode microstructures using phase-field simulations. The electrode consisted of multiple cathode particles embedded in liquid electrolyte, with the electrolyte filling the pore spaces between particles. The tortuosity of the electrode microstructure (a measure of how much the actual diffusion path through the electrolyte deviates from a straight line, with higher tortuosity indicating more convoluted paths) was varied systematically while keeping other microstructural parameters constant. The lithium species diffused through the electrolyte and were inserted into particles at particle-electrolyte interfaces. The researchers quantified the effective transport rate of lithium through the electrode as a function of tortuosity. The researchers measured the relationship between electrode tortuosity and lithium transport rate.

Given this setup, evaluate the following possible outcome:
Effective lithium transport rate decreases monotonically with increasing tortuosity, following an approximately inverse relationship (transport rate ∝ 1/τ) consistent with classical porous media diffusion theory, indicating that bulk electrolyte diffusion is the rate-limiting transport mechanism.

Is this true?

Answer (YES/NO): NO